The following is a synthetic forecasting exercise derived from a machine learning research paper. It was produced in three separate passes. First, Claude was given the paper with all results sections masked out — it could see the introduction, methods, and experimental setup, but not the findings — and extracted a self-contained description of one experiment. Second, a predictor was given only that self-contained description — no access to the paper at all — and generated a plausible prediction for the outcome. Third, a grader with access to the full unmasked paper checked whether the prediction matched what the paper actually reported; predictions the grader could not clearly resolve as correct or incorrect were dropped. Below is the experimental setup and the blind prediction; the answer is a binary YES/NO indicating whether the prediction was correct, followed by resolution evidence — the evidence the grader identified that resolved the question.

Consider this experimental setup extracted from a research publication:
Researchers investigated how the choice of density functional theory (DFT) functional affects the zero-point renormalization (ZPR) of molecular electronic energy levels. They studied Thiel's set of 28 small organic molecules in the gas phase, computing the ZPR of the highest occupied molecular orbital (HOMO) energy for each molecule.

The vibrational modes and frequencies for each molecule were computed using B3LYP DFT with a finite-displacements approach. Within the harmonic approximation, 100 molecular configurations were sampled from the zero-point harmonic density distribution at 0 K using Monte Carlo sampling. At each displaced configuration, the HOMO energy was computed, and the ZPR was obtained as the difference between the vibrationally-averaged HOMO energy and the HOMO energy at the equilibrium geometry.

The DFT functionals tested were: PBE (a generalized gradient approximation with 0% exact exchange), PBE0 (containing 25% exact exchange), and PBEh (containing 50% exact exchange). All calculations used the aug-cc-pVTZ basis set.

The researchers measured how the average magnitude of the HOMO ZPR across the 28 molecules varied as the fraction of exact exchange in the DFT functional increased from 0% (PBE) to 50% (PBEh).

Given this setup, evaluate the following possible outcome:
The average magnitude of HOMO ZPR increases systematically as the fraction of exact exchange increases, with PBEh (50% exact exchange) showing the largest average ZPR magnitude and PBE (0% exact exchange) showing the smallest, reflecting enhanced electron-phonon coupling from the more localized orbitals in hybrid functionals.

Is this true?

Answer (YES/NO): YES